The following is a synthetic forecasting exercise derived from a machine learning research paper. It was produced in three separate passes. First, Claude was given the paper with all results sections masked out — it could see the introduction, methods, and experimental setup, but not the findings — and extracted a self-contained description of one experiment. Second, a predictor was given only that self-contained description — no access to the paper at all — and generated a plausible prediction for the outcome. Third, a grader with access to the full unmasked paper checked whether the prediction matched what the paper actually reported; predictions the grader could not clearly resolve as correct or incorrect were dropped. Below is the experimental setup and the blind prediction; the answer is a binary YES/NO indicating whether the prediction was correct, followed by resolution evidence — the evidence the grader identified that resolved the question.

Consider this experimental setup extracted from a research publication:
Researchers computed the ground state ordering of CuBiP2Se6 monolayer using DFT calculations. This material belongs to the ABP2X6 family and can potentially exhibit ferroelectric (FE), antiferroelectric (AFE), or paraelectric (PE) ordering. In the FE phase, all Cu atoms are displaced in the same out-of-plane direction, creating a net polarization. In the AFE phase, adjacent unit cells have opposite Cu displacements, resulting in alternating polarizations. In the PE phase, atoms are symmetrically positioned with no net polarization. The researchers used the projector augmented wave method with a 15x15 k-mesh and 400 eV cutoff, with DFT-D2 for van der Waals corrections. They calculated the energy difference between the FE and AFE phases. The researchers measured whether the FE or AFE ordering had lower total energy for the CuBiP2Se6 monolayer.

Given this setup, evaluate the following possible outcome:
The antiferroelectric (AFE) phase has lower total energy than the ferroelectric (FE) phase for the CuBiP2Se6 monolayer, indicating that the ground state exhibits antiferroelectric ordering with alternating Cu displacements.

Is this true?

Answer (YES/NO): NO